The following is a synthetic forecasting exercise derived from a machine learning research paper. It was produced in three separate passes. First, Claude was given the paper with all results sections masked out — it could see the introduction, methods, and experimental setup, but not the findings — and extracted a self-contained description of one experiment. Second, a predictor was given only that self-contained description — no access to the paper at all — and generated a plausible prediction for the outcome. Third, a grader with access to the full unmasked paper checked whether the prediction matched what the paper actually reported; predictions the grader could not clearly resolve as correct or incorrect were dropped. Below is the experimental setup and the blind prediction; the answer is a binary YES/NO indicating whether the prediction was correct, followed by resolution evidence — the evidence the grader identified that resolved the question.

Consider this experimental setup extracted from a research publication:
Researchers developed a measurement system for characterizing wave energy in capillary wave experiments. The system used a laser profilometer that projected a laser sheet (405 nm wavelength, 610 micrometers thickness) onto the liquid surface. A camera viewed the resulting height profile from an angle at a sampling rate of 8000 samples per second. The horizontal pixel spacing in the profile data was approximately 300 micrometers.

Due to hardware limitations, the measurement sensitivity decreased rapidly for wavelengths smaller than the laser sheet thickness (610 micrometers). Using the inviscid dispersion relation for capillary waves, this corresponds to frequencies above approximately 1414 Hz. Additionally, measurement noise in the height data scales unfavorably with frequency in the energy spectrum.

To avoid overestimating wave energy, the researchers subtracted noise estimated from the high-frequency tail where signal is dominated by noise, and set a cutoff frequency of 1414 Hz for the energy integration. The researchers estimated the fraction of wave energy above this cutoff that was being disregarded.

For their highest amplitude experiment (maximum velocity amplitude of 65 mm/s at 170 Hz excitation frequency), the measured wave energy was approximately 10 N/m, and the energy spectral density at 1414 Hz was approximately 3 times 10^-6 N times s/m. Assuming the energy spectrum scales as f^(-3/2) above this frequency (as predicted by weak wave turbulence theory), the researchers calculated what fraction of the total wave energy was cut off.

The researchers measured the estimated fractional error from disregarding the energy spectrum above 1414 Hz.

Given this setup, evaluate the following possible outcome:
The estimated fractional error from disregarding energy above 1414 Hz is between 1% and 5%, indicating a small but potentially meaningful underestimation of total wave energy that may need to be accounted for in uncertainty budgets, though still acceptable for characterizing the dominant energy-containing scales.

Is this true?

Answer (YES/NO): NO